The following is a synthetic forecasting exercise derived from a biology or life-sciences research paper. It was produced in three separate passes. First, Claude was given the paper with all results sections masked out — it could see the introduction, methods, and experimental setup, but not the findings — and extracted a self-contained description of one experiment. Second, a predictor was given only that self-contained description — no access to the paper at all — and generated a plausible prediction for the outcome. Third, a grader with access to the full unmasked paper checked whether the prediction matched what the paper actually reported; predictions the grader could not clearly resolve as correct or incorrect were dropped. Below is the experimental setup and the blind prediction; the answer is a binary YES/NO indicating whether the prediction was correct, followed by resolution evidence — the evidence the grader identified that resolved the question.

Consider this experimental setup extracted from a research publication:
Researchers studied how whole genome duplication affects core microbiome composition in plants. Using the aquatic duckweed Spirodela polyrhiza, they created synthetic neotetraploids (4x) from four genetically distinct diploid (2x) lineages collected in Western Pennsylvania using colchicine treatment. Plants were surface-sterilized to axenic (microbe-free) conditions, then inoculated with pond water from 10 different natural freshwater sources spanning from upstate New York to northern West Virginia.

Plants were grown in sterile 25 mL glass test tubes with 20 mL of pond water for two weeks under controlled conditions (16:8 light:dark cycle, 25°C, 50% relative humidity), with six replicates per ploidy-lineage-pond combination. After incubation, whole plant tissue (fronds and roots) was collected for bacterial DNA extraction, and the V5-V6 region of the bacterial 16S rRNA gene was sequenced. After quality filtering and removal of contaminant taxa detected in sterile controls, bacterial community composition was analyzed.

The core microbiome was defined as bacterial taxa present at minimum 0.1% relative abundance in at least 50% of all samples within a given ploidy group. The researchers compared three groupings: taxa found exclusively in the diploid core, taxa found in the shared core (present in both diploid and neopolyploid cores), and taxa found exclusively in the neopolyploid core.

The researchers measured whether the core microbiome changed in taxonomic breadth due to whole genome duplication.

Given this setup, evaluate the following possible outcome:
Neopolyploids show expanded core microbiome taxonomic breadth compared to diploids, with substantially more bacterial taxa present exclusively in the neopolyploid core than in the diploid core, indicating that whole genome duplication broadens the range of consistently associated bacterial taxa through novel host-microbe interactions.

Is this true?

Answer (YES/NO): YES